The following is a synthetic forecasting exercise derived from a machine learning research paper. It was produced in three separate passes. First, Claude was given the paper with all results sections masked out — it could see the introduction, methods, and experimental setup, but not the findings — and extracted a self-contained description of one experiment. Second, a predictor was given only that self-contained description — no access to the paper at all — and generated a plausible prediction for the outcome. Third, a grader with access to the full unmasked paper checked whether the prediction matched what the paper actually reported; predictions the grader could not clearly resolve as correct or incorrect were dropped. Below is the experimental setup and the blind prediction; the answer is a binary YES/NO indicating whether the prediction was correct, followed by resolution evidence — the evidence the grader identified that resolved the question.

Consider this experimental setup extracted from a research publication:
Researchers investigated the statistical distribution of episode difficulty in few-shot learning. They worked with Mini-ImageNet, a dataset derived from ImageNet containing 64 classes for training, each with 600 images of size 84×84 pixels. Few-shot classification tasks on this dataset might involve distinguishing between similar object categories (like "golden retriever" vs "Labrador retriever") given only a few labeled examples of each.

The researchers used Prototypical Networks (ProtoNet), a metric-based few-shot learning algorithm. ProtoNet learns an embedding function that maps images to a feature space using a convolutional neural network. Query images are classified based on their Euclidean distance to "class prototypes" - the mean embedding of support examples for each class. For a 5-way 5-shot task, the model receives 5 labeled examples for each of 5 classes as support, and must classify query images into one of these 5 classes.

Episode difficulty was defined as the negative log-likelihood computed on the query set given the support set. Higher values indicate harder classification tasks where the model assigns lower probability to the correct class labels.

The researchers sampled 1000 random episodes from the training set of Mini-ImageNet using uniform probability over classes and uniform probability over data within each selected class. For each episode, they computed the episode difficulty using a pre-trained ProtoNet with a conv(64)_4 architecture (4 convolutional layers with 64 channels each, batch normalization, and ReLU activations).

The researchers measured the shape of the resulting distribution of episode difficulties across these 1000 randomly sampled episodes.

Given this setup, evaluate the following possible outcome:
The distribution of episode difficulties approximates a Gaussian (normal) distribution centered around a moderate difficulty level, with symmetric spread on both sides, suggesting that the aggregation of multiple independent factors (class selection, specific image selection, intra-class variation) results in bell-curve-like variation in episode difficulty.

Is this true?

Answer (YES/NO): YES